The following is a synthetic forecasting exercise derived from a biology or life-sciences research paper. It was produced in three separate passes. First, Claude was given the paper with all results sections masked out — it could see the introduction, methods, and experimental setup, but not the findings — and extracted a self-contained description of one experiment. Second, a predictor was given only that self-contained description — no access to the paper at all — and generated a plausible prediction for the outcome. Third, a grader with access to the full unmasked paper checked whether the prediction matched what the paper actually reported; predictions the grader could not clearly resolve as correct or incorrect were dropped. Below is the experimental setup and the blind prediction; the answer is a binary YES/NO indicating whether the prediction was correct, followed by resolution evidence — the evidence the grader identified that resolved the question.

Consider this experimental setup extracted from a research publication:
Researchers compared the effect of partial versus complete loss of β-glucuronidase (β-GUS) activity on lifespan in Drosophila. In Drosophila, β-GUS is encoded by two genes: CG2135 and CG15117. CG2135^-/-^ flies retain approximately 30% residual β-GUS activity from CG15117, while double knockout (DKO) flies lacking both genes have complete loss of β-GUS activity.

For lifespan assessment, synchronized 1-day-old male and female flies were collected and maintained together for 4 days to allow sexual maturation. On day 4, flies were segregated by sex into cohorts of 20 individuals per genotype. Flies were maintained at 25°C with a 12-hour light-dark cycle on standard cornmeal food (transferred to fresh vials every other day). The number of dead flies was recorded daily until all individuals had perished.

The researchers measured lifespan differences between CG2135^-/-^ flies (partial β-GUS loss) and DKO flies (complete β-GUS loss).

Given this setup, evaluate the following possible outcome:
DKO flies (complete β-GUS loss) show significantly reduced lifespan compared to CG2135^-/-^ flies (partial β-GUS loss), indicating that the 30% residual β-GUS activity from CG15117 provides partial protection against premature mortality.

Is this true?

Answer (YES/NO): YES